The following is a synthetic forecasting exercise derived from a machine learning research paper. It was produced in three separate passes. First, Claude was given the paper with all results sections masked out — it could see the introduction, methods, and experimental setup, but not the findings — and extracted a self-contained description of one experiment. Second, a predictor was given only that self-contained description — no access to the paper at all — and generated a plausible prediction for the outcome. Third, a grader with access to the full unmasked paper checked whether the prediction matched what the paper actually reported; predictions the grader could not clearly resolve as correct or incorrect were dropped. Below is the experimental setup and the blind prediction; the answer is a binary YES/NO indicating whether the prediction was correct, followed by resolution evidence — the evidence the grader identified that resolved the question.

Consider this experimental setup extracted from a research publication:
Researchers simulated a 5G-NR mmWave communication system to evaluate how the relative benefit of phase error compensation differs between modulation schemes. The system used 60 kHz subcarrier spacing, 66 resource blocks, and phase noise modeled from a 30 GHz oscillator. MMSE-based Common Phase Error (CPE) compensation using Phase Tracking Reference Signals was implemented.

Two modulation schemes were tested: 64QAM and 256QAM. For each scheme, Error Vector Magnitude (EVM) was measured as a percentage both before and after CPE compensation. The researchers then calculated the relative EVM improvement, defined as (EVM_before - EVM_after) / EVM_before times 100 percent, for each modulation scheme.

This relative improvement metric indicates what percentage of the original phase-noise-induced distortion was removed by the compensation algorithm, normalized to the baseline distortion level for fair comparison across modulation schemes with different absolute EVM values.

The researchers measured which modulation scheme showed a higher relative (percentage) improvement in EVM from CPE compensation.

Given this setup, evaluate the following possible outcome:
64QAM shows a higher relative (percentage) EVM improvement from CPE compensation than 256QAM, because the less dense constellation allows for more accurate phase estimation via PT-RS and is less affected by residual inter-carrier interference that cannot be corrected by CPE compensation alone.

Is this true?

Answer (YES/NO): YES